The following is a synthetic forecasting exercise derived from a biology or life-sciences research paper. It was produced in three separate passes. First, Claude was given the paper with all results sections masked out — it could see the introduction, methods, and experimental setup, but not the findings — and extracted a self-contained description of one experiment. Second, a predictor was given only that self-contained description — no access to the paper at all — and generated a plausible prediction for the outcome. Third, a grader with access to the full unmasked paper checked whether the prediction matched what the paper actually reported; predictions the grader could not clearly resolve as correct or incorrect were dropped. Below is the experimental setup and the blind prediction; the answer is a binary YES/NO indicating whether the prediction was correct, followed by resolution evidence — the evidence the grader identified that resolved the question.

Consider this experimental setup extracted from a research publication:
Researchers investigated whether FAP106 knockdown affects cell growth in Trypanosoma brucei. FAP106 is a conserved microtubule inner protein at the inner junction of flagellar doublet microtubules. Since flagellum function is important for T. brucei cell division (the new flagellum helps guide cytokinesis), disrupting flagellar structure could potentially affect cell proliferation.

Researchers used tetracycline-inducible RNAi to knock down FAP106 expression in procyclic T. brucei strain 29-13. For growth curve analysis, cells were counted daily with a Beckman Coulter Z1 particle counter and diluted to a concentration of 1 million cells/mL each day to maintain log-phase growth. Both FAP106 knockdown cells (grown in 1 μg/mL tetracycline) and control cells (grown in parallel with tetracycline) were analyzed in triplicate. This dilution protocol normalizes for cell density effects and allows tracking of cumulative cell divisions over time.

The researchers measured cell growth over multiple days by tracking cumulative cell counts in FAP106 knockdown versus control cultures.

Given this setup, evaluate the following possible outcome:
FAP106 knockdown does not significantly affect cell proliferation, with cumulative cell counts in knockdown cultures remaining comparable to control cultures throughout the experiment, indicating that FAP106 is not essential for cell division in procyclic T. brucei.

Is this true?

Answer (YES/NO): YES